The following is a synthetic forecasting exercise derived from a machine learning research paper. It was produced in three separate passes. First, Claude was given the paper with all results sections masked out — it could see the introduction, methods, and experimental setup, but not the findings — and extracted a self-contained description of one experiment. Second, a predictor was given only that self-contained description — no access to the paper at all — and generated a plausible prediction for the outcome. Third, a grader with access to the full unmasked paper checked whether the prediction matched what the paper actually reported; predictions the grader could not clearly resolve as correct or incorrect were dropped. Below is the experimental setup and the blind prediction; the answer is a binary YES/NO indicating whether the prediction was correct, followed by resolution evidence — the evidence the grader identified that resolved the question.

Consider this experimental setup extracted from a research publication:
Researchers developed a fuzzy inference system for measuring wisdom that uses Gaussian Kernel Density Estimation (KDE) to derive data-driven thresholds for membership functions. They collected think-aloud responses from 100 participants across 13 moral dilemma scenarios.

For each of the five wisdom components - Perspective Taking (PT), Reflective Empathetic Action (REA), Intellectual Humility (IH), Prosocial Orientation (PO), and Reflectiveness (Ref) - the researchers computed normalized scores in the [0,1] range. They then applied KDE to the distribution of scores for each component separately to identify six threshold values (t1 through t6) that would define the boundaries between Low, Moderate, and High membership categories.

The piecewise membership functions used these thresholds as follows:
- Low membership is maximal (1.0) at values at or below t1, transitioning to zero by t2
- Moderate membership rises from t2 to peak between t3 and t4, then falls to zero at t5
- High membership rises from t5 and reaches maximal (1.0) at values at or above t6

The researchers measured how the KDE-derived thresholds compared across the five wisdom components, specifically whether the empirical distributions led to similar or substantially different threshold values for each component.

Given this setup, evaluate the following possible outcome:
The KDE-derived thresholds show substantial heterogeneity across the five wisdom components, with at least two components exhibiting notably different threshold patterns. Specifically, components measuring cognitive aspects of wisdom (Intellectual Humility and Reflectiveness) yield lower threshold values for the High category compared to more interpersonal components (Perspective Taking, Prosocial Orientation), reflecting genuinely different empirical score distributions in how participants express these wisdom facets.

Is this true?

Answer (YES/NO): NO